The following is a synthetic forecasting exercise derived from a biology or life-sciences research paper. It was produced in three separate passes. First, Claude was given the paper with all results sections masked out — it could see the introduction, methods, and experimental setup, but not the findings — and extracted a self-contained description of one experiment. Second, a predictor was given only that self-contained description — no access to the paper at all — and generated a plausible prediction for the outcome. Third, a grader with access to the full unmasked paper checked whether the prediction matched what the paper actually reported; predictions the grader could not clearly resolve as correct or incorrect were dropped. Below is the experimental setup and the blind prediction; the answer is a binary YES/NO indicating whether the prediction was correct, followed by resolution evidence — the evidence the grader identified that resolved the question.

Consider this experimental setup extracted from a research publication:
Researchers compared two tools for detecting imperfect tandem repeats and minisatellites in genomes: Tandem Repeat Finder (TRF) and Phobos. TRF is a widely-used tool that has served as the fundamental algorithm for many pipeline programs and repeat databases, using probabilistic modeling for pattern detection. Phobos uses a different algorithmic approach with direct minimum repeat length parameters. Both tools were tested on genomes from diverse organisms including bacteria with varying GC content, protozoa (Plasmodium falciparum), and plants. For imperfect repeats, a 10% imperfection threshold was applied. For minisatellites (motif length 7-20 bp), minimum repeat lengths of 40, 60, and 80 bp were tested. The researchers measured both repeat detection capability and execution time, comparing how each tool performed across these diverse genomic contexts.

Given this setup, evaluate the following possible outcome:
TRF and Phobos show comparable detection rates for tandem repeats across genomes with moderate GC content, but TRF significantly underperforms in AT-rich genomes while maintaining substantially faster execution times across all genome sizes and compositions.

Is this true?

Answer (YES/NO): NO